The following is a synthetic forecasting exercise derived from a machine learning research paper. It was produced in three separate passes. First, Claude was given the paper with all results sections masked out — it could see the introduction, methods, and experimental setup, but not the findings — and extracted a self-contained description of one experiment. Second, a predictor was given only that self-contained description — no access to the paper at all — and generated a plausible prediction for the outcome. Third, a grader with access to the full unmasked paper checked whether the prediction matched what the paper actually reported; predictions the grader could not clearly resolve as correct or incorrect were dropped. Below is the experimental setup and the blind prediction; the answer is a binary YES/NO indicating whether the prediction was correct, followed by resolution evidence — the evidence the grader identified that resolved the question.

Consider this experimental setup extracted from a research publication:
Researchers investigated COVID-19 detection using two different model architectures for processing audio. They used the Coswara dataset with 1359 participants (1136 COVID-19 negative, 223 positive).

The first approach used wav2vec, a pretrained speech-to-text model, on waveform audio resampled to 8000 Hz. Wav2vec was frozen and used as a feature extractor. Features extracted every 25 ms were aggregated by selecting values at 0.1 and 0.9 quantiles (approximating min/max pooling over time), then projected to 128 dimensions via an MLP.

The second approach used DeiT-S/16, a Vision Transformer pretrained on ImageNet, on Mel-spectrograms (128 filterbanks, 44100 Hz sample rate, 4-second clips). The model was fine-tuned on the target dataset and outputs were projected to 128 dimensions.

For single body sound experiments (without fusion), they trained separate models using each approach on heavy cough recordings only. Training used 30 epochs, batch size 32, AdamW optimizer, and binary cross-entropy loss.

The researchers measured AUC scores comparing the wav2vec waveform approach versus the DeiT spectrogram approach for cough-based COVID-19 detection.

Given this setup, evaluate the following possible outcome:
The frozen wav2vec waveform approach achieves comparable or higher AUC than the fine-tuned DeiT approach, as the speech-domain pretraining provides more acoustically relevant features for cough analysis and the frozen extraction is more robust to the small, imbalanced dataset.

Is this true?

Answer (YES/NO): NO